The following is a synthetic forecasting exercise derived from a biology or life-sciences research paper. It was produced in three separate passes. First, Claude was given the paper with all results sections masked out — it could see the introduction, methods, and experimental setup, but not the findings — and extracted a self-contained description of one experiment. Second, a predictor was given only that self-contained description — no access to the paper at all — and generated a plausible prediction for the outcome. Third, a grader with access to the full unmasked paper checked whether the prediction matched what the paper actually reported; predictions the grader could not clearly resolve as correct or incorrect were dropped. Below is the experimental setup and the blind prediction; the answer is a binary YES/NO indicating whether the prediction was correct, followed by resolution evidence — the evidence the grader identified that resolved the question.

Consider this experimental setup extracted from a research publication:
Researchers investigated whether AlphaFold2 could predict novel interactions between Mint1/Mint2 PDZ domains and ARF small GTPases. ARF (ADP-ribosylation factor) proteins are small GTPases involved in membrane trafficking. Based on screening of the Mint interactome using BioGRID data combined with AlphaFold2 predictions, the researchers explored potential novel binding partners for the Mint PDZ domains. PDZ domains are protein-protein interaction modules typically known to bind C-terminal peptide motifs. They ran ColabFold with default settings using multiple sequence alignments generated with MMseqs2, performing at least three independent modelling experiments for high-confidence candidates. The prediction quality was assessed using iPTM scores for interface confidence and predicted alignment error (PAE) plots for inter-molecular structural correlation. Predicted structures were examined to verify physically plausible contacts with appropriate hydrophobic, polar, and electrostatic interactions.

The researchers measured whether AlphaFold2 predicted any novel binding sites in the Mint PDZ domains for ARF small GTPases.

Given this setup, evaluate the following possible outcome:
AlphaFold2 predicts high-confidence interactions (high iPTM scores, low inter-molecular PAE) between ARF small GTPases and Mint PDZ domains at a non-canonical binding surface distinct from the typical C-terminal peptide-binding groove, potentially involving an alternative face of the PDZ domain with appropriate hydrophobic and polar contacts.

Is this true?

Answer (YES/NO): YES